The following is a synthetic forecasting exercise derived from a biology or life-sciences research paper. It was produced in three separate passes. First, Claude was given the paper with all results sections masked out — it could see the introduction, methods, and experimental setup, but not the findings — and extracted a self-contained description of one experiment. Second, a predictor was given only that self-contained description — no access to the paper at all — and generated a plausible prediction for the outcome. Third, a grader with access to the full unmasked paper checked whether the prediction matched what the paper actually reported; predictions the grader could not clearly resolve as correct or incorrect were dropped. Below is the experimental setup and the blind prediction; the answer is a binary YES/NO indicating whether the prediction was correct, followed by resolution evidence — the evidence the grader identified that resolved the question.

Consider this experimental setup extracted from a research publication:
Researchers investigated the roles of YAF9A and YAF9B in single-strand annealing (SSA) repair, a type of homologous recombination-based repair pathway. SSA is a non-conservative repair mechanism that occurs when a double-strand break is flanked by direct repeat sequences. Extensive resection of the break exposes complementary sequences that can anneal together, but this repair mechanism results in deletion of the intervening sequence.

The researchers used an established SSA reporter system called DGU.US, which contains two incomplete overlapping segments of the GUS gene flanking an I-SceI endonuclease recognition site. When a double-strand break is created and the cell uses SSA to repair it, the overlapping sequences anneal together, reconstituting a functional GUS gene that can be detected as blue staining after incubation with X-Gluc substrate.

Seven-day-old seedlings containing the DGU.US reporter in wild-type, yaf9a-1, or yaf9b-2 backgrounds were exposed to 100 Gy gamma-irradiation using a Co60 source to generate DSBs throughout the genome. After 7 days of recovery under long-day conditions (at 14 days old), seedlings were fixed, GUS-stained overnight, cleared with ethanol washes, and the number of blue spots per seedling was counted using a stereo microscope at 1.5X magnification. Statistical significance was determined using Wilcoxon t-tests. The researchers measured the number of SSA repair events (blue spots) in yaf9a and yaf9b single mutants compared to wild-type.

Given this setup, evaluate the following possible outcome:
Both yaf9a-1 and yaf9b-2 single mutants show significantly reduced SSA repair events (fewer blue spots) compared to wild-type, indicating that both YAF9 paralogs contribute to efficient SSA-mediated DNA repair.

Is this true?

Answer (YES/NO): YES